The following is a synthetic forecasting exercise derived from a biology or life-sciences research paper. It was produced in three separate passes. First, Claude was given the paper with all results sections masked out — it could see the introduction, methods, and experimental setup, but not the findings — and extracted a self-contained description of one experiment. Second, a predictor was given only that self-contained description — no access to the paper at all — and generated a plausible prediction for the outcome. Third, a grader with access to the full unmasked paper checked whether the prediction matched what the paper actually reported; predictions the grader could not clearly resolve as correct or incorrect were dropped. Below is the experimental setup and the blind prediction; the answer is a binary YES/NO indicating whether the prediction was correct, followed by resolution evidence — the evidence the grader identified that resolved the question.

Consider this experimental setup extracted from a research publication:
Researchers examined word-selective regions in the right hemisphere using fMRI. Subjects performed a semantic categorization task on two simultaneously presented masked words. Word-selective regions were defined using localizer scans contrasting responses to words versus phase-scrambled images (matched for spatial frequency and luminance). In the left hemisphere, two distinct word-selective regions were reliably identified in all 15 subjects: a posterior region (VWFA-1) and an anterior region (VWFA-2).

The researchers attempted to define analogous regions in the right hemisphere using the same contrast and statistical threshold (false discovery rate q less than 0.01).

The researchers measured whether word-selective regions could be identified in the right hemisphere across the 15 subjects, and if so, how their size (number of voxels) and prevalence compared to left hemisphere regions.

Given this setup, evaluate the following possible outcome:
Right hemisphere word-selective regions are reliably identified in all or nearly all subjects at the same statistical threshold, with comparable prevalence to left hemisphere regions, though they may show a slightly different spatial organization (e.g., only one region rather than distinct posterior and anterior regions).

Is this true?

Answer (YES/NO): NO